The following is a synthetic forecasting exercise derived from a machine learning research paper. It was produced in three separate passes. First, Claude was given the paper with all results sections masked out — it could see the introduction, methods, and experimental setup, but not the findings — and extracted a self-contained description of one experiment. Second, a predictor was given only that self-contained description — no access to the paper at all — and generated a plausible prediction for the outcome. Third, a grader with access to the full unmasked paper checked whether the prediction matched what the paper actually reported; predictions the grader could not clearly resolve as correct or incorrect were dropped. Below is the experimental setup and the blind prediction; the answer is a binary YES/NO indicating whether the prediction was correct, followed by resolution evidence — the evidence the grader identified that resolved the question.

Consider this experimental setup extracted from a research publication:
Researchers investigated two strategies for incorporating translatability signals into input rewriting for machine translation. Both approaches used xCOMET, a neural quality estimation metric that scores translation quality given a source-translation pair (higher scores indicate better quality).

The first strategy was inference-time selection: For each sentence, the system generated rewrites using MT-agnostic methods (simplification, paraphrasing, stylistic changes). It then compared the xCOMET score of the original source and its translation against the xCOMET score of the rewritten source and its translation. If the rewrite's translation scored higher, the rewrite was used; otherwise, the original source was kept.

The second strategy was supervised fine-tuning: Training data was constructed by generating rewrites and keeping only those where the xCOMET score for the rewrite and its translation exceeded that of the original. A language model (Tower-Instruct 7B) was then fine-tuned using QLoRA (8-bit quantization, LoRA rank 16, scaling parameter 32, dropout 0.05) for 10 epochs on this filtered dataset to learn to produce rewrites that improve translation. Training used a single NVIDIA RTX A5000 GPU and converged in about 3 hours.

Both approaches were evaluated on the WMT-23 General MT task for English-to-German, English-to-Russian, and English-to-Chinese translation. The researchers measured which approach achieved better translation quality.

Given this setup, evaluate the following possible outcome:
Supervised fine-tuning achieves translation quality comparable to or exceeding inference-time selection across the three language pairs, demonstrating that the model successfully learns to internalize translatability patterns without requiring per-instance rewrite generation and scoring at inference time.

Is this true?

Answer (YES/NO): NO